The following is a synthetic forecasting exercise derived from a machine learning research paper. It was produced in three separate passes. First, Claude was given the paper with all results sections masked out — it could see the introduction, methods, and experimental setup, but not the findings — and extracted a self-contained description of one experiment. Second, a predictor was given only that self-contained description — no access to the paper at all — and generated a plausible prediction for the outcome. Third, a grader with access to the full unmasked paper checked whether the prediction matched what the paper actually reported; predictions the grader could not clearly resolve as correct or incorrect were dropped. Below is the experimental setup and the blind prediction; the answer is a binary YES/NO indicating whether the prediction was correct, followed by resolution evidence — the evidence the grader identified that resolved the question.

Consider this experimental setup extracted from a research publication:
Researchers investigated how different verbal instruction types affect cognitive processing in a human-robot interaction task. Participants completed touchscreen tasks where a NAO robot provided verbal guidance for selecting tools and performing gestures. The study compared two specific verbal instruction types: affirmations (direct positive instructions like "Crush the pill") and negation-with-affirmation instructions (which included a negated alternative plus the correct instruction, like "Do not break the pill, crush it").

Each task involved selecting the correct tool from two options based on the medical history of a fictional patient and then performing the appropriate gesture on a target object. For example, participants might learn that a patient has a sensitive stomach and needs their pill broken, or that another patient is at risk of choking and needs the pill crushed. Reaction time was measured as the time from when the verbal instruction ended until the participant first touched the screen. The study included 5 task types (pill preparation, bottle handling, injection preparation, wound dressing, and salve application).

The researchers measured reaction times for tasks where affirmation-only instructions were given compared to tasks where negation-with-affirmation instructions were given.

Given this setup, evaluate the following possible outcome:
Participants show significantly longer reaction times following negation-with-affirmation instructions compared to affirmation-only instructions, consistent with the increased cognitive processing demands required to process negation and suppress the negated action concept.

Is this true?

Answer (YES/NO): NO